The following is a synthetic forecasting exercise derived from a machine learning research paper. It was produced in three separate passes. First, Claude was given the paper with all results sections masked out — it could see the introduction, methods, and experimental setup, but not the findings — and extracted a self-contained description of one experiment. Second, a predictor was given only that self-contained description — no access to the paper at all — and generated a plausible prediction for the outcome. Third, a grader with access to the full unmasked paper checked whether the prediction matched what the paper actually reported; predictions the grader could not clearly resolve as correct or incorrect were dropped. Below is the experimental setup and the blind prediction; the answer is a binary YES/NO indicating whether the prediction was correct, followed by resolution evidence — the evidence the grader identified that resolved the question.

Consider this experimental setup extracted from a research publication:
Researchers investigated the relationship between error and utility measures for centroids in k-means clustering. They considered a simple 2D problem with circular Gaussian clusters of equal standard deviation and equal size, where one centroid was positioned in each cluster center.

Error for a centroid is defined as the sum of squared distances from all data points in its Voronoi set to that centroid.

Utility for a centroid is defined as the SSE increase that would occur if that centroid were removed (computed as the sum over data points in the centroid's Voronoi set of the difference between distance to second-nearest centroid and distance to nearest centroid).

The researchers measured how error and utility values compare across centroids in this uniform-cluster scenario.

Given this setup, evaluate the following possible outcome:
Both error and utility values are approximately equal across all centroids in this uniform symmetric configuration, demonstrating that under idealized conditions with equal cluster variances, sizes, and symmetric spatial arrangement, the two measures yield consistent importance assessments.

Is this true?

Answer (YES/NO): NO